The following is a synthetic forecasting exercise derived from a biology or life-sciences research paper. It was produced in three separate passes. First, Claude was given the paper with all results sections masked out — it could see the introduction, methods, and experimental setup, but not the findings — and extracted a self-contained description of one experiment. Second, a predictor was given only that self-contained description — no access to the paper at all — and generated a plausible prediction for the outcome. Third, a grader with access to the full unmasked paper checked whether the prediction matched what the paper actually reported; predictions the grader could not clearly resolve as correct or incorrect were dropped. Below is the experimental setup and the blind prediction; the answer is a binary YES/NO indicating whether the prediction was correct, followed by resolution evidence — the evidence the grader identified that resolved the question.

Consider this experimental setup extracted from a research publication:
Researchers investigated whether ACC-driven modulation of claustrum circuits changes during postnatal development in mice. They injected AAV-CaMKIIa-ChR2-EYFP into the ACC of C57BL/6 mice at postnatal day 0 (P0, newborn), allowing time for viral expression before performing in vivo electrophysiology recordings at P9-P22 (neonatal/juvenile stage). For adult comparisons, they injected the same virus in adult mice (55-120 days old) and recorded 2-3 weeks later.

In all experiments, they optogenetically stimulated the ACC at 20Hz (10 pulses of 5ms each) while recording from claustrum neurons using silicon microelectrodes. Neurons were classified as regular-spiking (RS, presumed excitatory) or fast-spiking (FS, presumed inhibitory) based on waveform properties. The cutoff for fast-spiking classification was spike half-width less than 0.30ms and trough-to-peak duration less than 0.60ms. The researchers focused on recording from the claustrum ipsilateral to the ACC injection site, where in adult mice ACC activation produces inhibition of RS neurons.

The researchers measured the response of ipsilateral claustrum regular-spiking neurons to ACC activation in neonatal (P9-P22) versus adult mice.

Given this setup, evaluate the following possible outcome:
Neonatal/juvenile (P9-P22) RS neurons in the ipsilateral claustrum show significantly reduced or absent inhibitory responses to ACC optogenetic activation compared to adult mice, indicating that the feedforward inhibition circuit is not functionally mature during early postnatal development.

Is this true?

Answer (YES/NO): YES